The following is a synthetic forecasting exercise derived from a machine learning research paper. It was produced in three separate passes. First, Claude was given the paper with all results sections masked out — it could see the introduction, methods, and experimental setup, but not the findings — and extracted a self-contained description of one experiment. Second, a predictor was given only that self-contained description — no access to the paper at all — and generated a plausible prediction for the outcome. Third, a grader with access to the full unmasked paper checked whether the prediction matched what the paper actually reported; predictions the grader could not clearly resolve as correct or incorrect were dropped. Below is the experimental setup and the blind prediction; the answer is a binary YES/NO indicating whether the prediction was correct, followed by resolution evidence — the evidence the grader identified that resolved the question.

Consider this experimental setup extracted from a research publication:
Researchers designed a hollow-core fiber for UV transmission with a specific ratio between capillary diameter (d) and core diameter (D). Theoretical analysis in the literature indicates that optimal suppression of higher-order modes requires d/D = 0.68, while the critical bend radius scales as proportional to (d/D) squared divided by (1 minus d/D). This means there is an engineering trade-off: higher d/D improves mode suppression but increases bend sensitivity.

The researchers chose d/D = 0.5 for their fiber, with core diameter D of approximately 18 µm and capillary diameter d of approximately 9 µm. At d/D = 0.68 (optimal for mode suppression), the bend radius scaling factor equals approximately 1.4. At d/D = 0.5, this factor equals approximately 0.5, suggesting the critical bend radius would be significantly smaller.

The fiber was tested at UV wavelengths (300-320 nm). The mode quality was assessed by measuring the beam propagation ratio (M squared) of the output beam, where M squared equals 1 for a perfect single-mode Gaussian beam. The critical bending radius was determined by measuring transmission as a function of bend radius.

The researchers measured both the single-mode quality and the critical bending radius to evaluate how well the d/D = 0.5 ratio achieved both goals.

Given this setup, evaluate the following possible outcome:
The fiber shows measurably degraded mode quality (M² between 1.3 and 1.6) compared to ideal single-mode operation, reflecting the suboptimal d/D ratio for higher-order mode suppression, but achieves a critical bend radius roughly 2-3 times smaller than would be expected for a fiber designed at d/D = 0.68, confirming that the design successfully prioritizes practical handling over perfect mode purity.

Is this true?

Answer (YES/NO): NO